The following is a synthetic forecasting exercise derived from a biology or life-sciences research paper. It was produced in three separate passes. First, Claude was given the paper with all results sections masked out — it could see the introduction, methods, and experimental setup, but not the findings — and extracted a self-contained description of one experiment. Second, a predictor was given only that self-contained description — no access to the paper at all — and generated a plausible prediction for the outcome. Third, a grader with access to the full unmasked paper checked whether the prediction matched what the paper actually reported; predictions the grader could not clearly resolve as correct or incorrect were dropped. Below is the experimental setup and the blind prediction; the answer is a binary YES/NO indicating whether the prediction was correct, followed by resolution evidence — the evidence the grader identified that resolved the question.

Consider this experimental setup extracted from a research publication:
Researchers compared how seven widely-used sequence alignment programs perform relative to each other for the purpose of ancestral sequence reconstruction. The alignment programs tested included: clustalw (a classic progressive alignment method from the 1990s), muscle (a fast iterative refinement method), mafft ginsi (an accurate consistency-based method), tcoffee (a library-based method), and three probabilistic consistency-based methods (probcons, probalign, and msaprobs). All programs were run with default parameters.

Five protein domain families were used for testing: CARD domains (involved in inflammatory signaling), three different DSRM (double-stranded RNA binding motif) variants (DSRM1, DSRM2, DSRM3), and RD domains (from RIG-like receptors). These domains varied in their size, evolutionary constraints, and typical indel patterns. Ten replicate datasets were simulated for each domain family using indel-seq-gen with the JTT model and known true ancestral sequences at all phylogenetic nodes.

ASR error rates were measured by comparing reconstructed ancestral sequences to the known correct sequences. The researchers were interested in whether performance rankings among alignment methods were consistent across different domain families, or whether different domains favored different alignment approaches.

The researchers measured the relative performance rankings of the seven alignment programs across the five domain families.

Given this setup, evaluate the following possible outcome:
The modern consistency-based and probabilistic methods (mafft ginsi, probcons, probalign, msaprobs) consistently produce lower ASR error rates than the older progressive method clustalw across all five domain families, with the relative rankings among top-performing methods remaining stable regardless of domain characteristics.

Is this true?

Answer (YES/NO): NO